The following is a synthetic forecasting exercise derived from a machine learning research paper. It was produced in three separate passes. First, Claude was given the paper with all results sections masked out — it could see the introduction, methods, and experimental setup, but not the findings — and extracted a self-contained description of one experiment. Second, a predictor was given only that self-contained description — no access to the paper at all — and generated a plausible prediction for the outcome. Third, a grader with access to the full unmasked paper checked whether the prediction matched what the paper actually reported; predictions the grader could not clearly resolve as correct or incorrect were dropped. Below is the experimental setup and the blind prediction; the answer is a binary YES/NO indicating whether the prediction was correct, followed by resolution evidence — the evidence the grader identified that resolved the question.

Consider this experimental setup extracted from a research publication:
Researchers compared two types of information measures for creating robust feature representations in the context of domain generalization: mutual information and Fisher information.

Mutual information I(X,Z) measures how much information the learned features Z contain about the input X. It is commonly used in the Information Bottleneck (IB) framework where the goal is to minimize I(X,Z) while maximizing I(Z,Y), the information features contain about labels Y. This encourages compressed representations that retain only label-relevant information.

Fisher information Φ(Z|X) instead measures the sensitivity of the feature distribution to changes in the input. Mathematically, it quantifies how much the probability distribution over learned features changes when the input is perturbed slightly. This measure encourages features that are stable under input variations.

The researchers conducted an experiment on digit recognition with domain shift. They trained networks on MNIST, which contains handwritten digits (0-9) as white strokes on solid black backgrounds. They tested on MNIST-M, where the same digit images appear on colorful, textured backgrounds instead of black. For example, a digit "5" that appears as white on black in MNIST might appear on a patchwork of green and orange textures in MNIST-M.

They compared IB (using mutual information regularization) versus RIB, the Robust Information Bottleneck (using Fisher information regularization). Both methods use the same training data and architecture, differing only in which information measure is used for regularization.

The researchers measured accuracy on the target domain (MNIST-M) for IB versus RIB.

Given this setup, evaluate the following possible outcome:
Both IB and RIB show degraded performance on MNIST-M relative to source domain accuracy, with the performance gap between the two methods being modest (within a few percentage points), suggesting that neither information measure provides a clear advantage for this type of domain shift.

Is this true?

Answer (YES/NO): NO